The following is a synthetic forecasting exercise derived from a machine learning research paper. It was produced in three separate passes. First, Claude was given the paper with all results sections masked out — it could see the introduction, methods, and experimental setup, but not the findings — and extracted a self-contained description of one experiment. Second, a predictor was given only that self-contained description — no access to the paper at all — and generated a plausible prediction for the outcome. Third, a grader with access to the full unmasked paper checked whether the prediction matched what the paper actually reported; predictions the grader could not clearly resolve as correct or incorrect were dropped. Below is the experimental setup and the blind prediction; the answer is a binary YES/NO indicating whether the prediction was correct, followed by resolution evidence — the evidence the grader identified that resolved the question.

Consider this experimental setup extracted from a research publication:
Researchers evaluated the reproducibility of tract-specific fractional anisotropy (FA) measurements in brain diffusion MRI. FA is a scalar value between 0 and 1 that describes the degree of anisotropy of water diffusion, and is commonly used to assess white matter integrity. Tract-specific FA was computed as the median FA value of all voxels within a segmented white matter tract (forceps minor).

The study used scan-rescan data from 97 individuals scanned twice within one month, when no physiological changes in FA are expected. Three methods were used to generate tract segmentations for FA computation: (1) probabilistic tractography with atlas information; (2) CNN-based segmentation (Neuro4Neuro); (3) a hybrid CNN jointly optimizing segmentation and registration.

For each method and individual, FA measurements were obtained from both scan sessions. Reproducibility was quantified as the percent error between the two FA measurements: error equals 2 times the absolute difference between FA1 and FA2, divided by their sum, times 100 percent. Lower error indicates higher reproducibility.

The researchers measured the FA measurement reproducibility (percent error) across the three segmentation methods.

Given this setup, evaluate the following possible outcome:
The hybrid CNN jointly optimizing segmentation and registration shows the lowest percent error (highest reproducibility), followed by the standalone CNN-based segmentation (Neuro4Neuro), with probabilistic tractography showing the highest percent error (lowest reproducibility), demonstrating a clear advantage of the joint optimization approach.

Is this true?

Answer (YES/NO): YES